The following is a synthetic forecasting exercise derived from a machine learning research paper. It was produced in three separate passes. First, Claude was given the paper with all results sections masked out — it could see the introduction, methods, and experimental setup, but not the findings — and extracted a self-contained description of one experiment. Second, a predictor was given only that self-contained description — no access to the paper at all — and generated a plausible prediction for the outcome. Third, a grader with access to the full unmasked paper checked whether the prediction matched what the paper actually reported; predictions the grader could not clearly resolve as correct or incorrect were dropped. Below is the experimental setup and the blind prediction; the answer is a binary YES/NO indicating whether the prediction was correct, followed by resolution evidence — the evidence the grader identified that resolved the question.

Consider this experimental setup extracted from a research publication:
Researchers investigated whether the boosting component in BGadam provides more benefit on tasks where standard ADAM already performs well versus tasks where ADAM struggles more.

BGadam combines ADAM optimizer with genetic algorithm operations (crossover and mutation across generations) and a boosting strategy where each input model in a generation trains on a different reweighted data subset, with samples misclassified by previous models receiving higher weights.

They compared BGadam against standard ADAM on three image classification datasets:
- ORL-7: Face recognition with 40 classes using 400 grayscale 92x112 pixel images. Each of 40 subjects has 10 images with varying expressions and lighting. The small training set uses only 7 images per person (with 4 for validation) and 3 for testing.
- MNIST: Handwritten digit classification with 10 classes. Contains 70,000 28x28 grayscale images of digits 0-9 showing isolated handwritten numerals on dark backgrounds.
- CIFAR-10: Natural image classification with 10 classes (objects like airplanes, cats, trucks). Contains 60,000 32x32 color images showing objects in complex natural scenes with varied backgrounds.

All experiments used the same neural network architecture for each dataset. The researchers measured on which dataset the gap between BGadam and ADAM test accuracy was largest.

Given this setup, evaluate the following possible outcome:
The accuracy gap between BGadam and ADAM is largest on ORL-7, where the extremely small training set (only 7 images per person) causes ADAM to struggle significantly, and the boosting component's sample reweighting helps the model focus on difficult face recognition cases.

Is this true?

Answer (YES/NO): NO